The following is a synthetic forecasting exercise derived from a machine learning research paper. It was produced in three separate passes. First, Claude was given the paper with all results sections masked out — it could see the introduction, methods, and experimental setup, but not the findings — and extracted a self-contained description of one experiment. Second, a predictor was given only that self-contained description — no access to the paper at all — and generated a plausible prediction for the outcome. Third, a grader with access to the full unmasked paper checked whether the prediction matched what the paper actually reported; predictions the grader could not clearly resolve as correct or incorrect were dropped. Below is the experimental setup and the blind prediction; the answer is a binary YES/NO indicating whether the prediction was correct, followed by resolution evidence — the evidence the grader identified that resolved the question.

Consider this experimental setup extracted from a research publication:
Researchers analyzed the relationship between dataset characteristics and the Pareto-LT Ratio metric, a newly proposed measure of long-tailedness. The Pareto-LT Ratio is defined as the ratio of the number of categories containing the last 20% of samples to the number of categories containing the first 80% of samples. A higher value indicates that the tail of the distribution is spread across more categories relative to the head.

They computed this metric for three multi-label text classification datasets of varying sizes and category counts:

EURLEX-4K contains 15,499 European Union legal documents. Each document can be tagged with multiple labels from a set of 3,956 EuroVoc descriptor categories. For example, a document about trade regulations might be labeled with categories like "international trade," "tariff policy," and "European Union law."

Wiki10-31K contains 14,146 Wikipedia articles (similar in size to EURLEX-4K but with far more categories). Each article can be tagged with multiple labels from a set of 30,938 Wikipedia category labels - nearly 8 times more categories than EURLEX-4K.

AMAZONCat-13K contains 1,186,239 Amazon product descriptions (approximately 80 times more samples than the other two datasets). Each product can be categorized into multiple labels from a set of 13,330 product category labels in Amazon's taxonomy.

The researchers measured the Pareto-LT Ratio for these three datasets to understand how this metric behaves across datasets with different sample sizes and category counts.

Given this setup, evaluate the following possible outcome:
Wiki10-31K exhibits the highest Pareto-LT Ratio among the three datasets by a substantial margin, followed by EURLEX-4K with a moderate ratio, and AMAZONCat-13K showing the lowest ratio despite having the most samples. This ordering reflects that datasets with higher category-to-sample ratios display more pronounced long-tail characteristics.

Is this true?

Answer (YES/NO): NO